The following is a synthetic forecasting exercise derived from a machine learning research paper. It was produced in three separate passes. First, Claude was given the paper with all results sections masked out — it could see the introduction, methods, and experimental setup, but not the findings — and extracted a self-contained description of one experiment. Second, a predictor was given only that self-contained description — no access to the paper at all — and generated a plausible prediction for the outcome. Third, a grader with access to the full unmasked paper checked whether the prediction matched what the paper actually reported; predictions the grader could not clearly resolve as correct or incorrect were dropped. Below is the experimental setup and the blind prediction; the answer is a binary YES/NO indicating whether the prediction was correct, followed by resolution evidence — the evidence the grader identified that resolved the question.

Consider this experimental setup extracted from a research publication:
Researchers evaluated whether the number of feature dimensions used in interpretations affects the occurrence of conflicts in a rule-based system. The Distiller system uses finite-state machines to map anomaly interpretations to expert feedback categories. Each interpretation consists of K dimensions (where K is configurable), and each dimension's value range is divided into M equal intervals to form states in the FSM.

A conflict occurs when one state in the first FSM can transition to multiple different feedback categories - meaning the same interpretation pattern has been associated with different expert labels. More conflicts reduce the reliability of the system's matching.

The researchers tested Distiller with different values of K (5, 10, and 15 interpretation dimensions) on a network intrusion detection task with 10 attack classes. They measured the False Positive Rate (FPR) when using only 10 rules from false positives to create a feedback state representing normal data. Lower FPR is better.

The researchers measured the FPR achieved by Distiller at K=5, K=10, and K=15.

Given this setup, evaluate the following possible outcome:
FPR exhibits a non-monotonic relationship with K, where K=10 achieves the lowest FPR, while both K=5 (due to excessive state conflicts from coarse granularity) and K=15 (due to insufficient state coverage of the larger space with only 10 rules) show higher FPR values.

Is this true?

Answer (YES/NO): NO